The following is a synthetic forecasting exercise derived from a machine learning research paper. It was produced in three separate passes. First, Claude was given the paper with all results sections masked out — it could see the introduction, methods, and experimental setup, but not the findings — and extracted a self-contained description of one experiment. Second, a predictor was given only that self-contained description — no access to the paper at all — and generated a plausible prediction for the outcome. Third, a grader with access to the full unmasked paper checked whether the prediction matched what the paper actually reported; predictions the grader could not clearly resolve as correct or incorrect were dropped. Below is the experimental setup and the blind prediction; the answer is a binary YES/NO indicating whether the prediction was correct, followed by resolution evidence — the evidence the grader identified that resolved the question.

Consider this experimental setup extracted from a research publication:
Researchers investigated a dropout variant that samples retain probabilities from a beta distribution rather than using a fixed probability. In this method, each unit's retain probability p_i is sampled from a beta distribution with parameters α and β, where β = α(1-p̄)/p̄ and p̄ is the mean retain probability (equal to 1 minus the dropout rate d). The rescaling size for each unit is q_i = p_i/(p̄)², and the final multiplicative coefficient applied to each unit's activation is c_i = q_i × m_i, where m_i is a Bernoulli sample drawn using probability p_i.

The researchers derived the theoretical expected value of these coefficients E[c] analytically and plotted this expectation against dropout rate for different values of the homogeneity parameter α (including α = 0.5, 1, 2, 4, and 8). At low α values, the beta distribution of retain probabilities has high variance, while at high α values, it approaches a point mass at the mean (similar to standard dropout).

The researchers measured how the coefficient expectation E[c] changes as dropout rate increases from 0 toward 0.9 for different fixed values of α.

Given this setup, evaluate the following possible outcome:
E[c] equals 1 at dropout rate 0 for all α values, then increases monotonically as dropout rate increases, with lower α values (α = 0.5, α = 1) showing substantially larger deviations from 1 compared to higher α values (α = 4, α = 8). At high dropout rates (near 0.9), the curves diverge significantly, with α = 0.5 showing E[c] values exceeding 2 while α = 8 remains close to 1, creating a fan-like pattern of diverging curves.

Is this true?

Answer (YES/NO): YES